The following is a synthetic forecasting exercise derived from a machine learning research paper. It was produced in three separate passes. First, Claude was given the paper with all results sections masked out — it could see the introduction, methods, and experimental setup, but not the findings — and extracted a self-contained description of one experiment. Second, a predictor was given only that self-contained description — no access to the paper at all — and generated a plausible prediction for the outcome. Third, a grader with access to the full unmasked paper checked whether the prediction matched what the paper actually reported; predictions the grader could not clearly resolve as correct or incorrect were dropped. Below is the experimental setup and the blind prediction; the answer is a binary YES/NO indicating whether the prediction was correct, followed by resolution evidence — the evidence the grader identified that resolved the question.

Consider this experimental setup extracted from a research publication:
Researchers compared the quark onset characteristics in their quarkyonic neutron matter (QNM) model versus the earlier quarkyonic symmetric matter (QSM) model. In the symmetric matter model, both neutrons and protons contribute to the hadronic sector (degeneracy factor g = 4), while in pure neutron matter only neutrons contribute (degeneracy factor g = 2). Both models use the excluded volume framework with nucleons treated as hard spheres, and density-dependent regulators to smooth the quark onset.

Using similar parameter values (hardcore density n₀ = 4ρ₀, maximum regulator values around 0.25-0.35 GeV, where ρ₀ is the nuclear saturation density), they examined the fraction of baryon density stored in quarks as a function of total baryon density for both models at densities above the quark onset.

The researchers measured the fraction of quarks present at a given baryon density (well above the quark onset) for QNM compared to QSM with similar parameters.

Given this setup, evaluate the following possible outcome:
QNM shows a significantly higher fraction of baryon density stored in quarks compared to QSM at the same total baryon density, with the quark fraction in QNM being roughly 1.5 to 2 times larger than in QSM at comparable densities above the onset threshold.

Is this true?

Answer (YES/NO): NO